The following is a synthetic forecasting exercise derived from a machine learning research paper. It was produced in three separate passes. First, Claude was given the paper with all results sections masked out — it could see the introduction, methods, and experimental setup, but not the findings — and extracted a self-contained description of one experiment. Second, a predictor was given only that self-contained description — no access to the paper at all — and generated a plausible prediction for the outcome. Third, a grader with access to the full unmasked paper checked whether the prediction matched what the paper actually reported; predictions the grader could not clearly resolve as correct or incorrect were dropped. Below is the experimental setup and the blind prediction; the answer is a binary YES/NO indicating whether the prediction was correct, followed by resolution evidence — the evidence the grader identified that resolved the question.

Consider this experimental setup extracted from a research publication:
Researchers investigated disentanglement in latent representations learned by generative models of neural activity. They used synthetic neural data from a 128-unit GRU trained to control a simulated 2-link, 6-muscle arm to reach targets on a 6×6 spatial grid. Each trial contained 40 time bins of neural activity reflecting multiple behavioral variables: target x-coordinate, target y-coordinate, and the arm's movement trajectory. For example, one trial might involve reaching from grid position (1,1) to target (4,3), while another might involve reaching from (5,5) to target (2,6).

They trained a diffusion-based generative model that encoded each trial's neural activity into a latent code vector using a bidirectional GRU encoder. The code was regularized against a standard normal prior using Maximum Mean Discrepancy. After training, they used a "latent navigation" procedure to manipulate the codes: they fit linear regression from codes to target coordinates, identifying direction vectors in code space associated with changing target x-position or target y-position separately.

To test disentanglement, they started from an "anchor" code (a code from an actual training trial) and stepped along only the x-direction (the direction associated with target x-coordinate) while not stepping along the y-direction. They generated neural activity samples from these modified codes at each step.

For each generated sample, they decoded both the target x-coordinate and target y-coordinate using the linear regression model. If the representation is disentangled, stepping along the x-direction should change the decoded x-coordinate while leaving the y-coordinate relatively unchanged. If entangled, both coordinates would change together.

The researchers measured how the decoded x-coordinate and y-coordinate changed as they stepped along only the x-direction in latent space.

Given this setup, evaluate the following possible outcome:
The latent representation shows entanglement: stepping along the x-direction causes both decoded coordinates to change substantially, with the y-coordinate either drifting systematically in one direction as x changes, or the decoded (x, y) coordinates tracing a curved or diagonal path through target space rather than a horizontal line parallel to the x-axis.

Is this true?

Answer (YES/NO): NO